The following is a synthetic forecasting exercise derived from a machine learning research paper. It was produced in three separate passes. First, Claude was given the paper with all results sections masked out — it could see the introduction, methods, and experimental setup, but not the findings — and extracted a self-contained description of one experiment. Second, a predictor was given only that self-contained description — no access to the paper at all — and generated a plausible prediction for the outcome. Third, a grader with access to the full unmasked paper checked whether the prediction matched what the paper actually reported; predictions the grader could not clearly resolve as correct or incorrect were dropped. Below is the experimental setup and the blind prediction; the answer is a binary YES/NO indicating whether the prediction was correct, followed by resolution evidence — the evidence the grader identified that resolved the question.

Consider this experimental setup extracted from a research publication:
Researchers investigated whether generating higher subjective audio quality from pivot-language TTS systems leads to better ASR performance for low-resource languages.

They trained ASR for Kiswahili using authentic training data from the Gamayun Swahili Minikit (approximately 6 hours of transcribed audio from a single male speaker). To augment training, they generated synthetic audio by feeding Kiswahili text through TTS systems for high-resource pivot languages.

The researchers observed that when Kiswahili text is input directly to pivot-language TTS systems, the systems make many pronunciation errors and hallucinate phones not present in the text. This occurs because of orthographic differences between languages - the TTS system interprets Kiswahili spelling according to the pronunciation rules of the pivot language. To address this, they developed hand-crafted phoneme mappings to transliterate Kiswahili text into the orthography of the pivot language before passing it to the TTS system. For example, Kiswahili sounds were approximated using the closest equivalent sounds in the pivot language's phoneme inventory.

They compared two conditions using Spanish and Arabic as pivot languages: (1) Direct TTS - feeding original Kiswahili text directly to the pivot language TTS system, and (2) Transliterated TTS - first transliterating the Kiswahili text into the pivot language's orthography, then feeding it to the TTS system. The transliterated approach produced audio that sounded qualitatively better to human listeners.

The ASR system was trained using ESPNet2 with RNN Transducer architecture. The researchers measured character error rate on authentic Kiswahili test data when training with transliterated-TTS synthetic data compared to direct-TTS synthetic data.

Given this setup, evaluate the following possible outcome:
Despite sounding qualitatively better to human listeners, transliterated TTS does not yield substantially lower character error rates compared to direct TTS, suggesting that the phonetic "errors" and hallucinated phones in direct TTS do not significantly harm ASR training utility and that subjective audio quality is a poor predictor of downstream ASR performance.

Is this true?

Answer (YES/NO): NO